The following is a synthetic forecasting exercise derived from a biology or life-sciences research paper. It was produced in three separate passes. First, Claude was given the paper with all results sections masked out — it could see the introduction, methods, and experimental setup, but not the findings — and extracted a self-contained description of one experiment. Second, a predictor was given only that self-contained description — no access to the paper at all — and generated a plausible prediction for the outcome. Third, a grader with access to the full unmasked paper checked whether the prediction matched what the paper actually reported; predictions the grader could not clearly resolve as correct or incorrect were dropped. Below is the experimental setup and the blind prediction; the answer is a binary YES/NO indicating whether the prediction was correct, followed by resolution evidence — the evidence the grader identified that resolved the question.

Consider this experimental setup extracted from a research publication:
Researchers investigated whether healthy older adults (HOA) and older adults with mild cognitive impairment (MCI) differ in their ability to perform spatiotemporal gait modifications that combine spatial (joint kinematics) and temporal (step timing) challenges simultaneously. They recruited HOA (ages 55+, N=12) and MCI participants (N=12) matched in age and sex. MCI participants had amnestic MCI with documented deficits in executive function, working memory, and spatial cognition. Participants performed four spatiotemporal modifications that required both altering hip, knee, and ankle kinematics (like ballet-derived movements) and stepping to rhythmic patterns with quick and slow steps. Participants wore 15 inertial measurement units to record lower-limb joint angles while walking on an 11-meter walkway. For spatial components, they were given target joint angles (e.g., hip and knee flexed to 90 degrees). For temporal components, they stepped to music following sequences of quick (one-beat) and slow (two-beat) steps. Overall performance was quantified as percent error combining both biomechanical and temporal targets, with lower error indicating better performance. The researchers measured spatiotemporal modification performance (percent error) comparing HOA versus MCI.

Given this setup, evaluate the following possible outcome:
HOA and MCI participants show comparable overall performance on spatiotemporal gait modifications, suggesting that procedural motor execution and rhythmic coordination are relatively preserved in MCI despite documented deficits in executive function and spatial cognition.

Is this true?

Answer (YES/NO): NO